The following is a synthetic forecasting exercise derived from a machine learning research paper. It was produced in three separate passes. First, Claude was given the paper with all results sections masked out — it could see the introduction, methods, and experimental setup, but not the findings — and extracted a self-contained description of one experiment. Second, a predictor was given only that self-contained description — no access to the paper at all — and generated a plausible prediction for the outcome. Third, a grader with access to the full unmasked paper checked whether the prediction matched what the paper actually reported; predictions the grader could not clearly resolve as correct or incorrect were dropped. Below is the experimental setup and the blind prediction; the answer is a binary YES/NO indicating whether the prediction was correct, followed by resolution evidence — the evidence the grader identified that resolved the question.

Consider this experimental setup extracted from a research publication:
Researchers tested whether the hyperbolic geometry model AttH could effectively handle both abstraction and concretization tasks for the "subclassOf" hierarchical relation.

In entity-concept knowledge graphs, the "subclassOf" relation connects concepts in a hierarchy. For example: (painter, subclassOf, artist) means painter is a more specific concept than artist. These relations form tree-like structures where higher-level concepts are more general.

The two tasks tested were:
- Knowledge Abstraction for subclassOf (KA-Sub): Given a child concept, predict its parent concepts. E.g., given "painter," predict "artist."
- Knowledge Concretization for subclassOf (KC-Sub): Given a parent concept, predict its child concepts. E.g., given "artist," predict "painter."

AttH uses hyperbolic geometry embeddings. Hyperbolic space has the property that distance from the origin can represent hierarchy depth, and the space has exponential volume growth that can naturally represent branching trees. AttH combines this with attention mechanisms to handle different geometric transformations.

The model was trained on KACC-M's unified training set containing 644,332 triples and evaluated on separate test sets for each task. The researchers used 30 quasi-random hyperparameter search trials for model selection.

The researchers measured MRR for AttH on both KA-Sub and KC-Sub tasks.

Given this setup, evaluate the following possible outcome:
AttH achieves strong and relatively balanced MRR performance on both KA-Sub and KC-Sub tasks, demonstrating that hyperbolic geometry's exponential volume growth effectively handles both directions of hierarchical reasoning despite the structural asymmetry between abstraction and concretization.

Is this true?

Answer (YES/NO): NO